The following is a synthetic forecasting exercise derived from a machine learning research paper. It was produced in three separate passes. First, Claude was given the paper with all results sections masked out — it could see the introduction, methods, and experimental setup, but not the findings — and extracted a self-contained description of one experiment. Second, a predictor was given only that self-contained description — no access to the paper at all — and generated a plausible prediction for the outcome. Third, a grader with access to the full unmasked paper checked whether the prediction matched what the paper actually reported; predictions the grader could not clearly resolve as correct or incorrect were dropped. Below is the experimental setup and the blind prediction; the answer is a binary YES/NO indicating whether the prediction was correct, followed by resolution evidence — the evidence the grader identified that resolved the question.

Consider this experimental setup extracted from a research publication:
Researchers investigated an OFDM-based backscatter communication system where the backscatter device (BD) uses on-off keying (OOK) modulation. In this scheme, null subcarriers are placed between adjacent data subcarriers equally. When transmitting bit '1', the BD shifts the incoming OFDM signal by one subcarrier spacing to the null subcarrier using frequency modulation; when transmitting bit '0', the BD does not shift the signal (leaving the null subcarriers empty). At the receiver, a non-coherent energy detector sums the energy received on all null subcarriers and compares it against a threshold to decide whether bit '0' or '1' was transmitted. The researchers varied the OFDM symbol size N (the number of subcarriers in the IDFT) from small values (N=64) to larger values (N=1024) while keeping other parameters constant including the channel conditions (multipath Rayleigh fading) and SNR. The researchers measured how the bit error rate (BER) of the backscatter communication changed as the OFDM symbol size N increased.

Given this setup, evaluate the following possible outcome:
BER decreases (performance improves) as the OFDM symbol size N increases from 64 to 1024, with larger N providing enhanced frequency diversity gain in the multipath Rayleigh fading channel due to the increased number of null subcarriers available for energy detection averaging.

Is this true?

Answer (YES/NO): YES